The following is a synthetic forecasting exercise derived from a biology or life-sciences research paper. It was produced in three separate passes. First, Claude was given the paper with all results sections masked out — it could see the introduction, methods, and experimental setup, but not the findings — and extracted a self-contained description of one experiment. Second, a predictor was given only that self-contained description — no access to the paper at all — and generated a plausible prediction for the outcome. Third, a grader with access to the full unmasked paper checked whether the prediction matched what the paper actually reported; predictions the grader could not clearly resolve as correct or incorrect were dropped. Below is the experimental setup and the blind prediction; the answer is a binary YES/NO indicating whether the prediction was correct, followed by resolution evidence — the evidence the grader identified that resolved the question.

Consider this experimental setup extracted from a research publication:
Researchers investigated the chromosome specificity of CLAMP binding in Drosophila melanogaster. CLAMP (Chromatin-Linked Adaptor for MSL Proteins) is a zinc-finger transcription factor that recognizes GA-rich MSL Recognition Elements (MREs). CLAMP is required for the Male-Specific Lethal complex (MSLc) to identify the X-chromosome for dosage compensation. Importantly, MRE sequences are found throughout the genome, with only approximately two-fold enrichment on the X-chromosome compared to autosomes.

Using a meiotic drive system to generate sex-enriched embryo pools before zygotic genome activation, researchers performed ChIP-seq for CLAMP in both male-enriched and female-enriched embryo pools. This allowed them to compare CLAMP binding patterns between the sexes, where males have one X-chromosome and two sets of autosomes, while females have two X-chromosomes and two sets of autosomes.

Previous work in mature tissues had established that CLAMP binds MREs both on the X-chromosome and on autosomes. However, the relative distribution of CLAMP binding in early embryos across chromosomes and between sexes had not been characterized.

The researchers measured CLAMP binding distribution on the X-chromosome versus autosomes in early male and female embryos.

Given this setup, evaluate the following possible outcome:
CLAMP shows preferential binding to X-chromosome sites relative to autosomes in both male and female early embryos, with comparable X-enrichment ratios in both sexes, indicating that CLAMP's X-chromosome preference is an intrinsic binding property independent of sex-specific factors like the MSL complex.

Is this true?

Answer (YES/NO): NO